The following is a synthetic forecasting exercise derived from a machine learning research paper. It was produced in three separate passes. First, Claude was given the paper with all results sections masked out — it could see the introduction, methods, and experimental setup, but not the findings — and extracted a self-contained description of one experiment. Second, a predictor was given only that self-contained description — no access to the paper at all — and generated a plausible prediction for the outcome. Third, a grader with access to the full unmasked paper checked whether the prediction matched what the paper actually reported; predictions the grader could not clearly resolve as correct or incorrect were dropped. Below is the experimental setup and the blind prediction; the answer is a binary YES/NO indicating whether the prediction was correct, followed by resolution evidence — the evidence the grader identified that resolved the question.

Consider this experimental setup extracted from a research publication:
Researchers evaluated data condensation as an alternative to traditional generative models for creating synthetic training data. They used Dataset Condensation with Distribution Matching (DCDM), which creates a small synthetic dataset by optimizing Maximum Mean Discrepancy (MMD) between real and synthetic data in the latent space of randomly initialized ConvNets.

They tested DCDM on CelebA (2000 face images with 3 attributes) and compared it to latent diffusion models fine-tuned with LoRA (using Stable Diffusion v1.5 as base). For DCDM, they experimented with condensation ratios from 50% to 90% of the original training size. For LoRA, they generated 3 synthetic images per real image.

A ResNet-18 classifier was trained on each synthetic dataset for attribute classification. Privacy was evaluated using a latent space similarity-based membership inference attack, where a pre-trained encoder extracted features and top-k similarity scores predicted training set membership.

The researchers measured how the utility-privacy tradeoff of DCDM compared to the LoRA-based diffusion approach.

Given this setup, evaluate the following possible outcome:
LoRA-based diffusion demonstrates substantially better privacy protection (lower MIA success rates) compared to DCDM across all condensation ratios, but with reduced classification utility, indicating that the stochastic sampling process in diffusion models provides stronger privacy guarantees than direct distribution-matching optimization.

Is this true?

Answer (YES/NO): NO